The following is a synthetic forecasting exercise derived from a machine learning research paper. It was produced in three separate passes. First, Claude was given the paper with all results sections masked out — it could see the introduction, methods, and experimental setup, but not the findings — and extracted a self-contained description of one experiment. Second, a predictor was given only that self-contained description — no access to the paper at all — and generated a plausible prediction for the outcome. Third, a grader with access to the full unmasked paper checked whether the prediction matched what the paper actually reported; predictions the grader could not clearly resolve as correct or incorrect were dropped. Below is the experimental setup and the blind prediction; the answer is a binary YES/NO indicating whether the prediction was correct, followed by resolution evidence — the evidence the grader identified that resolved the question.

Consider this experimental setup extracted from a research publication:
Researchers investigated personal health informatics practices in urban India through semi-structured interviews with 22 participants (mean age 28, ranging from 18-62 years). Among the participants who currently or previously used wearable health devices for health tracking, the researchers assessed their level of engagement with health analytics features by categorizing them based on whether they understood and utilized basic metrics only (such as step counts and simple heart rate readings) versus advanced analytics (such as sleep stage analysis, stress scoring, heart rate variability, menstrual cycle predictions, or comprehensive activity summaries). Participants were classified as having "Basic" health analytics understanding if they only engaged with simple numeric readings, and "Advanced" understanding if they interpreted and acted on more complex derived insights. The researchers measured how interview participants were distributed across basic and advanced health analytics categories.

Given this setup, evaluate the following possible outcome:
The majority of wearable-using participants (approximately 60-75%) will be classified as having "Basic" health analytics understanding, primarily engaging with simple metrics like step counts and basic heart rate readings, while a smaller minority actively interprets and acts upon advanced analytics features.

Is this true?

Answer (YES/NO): NO